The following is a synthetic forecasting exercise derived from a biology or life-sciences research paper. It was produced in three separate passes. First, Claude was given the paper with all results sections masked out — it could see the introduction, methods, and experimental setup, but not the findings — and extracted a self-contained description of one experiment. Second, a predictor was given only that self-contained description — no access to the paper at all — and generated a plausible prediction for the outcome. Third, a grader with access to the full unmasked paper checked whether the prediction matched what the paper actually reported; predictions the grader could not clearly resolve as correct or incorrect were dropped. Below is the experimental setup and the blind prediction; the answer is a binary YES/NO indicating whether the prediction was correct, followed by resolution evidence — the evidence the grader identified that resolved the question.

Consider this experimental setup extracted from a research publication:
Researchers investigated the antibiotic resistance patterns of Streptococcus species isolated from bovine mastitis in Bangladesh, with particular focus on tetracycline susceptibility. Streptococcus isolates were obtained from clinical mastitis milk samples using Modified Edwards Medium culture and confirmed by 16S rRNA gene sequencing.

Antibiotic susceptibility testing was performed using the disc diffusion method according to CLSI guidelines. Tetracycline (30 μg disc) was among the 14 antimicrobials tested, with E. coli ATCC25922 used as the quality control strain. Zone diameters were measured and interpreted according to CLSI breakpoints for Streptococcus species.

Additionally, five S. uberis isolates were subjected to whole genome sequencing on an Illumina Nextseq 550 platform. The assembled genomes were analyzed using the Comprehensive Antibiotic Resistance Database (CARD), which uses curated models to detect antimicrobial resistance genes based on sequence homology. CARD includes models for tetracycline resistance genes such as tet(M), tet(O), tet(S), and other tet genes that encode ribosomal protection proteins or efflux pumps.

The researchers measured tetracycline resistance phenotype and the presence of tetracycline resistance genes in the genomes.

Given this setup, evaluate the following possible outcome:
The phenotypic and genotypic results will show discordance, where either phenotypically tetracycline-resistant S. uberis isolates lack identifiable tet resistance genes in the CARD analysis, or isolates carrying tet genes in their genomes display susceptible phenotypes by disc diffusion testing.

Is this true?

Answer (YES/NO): NO